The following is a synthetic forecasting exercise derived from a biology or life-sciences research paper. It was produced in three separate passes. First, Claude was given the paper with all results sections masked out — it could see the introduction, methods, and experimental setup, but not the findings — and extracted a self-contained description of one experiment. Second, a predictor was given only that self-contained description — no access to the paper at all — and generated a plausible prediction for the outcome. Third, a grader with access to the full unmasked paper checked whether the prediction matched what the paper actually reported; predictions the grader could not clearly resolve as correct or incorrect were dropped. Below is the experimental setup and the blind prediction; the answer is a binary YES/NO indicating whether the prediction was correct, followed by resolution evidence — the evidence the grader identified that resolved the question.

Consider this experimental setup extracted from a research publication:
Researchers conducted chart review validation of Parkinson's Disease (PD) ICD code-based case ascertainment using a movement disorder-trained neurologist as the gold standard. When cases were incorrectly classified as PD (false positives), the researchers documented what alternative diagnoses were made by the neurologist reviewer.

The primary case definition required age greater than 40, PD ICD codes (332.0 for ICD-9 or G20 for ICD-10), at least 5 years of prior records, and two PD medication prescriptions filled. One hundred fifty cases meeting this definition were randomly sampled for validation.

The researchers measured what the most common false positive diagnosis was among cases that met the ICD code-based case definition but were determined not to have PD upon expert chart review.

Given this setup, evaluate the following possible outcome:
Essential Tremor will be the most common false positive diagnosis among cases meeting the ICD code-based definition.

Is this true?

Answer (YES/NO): NO